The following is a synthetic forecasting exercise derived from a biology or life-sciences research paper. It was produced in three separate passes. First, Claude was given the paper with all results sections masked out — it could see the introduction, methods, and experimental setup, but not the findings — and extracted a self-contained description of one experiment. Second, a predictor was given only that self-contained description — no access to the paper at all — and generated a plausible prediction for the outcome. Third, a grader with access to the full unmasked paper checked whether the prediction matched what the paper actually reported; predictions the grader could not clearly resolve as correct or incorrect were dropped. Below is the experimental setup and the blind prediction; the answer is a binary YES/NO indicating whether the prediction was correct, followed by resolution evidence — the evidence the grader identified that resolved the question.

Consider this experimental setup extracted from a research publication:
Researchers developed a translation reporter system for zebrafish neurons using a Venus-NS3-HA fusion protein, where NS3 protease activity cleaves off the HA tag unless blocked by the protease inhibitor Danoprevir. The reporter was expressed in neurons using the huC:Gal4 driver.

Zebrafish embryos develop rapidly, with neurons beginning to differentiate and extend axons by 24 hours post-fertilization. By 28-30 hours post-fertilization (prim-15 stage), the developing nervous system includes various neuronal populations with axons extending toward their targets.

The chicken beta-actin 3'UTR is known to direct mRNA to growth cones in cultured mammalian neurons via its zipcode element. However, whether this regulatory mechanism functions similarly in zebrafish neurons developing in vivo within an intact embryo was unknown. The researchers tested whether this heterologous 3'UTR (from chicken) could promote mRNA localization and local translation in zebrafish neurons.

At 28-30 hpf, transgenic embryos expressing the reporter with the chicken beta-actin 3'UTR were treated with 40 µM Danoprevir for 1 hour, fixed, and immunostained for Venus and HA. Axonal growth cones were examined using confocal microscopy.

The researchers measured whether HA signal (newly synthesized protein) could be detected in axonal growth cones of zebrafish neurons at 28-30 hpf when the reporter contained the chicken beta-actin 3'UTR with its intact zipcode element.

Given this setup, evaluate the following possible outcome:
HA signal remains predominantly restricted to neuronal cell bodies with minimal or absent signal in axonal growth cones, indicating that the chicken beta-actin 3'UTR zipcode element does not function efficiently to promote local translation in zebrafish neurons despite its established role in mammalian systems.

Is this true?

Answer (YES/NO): NO